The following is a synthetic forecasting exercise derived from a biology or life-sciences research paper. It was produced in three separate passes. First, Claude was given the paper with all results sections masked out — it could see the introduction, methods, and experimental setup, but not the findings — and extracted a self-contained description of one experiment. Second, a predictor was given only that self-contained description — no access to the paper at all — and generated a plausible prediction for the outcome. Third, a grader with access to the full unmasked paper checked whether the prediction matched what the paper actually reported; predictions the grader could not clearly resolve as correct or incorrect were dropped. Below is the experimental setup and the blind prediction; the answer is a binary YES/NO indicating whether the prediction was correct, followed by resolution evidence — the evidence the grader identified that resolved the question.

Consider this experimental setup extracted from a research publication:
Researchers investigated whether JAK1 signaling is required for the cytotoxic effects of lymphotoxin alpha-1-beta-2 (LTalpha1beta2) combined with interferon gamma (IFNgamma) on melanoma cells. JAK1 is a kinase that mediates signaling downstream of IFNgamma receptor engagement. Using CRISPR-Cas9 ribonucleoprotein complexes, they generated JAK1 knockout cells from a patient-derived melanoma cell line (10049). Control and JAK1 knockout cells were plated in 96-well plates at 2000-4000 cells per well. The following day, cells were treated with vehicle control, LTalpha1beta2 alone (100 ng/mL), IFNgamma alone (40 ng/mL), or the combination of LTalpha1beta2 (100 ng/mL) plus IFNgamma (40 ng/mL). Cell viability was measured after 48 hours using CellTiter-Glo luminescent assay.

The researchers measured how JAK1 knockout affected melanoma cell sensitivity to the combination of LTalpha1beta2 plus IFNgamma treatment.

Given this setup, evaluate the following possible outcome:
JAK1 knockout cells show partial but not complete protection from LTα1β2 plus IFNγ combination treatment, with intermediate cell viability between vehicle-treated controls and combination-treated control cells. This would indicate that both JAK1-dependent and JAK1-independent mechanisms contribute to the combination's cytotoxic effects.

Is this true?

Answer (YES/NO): NO